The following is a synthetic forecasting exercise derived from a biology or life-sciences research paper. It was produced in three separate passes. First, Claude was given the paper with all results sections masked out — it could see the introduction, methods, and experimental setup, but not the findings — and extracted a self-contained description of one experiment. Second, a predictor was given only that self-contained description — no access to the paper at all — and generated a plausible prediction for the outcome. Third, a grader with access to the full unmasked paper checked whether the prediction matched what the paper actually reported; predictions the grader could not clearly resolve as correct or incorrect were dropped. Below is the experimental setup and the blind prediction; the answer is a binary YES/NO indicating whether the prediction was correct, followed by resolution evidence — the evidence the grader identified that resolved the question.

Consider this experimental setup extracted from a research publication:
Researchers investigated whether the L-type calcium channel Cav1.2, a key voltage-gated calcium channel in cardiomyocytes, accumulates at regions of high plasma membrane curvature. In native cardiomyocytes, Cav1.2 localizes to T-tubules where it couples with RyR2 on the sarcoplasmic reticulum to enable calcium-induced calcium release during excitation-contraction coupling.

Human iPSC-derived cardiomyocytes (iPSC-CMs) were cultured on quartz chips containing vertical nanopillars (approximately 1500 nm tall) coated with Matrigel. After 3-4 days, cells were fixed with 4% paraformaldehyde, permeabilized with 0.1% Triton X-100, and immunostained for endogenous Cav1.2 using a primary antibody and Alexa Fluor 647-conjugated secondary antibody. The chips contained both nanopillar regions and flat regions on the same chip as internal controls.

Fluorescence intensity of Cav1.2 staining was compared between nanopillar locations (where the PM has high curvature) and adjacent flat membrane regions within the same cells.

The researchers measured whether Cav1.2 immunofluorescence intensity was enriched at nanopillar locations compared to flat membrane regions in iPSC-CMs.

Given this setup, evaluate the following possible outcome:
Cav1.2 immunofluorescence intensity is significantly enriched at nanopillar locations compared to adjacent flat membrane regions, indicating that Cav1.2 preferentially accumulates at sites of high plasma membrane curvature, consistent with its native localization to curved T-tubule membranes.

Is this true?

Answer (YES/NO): NO